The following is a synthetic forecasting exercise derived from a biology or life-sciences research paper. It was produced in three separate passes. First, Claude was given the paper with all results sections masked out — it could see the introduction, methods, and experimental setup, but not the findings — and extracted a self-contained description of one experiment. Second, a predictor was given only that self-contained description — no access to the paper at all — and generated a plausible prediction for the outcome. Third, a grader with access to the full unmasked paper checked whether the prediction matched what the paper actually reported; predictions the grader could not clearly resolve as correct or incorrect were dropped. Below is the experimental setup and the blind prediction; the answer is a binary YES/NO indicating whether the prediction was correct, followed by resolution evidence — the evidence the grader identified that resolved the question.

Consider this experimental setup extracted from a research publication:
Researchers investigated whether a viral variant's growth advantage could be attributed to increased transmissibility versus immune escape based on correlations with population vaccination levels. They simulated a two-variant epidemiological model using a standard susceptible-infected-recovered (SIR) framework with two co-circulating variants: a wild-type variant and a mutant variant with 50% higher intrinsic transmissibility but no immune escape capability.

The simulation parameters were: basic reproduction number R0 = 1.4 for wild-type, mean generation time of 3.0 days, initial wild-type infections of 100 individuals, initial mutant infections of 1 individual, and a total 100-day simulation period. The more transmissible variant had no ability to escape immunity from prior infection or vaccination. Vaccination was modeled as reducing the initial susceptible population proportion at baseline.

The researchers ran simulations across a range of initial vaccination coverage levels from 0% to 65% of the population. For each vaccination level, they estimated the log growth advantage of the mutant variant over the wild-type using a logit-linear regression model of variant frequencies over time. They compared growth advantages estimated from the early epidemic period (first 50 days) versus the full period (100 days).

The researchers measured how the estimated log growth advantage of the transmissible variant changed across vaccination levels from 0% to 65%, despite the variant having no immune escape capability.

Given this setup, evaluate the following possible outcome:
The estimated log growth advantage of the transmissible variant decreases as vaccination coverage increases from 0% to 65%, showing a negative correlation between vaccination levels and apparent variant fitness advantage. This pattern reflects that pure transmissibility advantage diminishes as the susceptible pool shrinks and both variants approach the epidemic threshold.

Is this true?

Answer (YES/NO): NO